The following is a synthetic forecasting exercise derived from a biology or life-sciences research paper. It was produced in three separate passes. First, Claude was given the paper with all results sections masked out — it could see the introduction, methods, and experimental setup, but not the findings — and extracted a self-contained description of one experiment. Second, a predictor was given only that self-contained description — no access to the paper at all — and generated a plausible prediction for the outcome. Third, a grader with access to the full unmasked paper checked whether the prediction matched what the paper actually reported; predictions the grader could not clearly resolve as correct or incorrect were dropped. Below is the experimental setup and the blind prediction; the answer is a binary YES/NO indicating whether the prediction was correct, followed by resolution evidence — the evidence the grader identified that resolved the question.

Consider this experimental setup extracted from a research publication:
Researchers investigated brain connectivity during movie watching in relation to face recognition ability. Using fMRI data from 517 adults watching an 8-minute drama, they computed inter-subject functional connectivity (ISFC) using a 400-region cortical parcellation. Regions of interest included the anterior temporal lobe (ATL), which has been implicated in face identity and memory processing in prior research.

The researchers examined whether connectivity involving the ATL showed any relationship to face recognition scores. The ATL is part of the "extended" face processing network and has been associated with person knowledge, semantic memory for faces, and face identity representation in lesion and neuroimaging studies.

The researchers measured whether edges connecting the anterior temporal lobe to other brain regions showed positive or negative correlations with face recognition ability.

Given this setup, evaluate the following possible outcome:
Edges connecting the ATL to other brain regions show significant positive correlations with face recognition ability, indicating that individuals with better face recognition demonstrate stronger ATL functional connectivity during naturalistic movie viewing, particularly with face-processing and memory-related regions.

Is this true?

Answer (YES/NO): YES